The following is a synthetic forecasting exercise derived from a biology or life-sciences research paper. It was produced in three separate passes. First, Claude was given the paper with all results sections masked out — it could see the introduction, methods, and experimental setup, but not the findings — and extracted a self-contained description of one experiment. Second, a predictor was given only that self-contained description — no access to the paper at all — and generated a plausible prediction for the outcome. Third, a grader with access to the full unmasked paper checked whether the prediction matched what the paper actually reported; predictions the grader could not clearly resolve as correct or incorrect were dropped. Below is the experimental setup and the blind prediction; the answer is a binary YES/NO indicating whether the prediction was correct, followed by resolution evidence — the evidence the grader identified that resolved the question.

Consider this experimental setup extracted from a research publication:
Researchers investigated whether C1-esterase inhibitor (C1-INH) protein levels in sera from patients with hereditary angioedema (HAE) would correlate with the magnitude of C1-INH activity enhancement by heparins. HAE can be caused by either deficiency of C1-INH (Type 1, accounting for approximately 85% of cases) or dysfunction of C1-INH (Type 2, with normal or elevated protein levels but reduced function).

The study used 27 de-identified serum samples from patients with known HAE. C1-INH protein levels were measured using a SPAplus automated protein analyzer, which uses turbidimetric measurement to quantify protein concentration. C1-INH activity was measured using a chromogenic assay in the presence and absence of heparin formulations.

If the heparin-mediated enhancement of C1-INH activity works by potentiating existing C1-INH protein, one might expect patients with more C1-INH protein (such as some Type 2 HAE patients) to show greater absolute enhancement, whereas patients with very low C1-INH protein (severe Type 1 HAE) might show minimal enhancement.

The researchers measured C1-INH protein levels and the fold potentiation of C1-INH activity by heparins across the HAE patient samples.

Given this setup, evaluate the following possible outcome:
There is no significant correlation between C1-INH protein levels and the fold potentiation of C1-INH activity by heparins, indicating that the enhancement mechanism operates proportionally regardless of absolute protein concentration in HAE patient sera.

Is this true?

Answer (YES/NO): NO